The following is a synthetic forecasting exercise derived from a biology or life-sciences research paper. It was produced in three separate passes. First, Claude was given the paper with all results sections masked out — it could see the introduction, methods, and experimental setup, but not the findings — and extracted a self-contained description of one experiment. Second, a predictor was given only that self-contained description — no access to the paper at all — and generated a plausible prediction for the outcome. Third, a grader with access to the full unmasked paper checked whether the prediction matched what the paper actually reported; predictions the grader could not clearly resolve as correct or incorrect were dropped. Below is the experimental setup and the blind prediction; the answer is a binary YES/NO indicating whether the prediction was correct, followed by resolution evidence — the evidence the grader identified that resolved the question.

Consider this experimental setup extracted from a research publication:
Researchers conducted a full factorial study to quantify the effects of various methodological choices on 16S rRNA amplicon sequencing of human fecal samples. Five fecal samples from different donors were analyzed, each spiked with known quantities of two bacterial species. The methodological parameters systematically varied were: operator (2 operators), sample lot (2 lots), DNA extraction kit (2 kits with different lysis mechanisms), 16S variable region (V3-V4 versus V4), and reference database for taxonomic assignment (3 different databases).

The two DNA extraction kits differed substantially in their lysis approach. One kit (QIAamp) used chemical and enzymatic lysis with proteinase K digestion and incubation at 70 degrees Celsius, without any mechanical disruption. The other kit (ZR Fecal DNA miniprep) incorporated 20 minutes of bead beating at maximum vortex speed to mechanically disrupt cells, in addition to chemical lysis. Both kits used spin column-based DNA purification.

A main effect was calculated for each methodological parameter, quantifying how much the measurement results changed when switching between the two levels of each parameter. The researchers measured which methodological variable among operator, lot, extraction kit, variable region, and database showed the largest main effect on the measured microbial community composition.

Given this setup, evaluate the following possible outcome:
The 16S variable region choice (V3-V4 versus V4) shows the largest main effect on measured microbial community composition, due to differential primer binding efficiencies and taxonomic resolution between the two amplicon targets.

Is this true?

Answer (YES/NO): NO